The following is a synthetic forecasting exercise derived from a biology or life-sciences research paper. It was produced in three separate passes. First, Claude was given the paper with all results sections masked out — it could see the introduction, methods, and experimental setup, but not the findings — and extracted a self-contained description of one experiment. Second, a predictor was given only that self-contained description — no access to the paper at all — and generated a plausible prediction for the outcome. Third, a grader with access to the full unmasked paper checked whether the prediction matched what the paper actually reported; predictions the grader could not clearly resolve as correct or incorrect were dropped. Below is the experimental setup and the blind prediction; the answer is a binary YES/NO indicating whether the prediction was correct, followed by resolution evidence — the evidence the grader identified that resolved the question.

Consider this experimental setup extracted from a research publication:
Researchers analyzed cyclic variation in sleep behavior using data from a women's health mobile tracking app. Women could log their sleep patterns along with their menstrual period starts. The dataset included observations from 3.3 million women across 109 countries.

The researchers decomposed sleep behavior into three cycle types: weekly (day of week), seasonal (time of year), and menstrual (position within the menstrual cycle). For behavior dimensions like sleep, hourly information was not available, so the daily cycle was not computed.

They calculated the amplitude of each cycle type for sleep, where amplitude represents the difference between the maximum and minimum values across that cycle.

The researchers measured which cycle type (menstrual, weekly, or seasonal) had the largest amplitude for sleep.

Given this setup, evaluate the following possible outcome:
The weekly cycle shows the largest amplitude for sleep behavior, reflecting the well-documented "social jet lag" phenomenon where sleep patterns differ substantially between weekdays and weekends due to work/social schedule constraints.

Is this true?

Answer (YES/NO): YES